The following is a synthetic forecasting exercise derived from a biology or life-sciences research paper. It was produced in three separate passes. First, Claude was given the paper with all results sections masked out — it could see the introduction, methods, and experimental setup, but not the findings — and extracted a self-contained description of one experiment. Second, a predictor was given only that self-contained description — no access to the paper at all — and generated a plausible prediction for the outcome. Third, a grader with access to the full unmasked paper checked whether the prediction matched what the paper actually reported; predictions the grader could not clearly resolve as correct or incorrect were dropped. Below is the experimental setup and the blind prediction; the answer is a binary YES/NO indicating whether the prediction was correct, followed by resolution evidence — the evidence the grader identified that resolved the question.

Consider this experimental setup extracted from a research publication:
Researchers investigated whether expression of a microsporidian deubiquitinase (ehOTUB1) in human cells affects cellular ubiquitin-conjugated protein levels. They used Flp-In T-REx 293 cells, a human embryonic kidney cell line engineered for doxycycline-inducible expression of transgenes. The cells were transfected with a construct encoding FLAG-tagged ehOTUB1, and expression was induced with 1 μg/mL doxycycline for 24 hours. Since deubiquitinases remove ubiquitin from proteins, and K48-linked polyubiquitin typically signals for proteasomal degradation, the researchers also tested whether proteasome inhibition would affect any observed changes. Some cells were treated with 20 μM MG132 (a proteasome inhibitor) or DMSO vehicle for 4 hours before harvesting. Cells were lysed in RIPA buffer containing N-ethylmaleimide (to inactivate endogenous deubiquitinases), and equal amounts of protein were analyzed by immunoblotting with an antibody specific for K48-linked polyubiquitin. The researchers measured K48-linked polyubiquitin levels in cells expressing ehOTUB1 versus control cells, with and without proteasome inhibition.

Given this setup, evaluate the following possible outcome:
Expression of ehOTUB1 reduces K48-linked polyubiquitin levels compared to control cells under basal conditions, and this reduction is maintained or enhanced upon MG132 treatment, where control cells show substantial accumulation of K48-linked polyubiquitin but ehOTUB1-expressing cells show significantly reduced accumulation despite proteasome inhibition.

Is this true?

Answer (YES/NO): YES